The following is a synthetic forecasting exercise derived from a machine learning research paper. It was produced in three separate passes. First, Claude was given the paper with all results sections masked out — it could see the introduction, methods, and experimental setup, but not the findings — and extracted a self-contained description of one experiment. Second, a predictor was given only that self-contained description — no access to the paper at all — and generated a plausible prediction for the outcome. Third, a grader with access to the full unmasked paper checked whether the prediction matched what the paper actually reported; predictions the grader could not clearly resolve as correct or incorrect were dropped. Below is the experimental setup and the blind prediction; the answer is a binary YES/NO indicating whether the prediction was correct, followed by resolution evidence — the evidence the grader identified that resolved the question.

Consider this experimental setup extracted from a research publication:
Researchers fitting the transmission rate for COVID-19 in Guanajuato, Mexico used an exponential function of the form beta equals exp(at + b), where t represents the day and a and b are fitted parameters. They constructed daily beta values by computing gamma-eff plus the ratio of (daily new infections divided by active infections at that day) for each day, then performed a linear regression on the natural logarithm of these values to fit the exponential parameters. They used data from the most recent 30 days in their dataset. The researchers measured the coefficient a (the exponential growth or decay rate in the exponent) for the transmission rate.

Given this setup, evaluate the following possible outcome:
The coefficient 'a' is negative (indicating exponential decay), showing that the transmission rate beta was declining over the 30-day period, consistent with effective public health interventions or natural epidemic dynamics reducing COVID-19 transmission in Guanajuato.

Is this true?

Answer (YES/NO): NO